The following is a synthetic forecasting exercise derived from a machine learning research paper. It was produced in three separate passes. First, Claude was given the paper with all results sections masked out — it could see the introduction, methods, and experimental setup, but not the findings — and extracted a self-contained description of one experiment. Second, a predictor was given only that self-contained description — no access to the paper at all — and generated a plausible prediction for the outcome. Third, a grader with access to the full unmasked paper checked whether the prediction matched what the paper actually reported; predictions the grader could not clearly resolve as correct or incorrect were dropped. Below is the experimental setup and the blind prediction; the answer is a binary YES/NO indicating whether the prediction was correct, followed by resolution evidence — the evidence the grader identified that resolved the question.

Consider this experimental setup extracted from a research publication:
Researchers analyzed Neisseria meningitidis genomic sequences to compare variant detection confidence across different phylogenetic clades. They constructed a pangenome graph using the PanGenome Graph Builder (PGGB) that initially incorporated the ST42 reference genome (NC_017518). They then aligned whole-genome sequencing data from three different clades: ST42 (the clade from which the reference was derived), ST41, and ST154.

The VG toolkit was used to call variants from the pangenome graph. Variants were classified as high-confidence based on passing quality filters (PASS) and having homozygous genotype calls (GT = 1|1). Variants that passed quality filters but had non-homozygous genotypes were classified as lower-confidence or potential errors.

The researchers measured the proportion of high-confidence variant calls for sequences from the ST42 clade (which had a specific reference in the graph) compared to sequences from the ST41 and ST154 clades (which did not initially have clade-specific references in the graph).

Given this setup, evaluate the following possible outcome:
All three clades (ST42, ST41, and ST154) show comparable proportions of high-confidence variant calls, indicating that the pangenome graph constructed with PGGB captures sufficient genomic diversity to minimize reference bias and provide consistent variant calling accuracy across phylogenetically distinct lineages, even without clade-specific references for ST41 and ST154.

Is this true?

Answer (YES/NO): NO